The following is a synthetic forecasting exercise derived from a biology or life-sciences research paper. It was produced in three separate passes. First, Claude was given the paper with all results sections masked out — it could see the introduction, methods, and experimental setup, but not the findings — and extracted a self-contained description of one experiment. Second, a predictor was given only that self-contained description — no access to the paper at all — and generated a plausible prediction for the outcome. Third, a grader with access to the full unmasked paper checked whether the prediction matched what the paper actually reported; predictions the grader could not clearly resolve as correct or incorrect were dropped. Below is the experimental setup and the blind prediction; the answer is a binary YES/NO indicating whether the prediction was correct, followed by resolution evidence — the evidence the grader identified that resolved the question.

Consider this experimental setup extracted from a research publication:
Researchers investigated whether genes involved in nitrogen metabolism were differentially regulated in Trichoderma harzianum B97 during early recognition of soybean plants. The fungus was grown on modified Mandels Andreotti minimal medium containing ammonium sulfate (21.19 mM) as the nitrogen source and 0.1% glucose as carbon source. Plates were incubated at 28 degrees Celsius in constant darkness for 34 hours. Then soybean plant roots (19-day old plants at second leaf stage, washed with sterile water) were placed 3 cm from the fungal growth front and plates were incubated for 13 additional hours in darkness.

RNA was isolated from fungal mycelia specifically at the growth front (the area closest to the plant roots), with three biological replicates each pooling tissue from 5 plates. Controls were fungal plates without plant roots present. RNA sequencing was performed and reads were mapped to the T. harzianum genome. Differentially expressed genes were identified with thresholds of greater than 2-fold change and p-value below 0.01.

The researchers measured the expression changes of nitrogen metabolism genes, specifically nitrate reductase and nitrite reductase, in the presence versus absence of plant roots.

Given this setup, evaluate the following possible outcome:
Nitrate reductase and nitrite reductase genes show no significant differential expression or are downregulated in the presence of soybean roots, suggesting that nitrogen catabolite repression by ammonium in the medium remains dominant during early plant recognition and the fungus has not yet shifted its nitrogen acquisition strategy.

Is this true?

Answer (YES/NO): NO